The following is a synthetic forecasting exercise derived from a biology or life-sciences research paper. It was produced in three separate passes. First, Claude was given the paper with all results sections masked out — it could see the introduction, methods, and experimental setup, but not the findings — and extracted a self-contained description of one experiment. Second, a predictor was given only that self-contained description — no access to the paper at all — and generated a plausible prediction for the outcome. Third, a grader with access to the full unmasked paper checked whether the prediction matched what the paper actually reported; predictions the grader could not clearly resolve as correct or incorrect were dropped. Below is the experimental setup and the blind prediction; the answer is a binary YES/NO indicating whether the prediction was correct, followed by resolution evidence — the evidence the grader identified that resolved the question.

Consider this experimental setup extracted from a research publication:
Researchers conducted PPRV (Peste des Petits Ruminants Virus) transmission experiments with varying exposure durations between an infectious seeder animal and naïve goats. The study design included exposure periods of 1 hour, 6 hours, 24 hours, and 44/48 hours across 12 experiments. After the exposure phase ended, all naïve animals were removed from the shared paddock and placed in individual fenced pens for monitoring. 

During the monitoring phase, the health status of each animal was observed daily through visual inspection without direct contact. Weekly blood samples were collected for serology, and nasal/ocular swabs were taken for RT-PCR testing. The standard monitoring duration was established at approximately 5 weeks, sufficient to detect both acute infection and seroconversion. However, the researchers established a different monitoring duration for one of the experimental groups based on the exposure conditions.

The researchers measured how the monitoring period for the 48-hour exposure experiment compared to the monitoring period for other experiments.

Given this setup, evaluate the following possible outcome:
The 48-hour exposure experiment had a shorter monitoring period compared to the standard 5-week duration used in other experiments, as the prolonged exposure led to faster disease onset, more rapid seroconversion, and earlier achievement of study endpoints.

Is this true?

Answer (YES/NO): NO